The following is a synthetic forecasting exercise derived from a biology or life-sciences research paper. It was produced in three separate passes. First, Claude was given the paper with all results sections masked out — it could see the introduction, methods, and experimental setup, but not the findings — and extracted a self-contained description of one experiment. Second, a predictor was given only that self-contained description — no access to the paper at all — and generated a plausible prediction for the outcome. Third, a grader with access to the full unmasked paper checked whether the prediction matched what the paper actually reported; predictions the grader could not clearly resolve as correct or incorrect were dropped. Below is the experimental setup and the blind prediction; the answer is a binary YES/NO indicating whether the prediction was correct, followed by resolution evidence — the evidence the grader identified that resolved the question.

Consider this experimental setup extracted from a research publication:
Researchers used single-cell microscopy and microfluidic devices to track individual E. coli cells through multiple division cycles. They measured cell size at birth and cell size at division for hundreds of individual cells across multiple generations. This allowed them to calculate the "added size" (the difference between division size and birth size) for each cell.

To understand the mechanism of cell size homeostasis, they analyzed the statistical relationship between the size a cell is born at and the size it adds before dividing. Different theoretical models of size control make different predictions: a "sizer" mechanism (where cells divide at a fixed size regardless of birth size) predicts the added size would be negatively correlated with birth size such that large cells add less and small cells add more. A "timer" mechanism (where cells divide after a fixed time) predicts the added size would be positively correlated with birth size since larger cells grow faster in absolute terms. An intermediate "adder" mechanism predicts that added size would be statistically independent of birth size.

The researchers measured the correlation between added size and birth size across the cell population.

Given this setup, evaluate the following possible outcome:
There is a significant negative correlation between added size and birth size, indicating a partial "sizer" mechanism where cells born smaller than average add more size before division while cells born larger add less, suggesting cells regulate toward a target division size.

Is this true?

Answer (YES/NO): NO